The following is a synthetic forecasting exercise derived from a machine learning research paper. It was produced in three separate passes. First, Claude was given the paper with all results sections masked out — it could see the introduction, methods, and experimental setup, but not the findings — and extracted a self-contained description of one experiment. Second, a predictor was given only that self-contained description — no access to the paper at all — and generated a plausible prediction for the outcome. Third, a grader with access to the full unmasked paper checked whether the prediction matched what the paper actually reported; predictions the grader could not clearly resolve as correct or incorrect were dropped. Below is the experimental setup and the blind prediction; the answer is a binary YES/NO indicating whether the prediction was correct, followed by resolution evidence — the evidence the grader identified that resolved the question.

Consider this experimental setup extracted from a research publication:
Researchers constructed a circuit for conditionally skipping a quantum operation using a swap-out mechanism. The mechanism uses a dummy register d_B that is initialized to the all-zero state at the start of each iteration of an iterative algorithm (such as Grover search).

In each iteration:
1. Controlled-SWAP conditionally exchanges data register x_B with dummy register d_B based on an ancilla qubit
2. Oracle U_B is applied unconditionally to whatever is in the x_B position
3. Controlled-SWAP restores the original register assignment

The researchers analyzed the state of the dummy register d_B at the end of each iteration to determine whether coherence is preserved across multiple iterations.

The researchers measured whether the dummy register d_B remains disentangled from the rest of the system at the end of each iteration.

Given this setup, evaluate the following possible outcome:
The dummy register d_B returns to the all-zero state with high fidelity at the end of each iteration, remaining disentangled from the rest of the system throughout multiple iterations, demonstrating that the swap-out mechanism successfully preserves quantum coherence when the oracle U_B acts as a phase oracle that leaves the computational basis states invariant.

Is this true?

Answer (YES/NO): YES